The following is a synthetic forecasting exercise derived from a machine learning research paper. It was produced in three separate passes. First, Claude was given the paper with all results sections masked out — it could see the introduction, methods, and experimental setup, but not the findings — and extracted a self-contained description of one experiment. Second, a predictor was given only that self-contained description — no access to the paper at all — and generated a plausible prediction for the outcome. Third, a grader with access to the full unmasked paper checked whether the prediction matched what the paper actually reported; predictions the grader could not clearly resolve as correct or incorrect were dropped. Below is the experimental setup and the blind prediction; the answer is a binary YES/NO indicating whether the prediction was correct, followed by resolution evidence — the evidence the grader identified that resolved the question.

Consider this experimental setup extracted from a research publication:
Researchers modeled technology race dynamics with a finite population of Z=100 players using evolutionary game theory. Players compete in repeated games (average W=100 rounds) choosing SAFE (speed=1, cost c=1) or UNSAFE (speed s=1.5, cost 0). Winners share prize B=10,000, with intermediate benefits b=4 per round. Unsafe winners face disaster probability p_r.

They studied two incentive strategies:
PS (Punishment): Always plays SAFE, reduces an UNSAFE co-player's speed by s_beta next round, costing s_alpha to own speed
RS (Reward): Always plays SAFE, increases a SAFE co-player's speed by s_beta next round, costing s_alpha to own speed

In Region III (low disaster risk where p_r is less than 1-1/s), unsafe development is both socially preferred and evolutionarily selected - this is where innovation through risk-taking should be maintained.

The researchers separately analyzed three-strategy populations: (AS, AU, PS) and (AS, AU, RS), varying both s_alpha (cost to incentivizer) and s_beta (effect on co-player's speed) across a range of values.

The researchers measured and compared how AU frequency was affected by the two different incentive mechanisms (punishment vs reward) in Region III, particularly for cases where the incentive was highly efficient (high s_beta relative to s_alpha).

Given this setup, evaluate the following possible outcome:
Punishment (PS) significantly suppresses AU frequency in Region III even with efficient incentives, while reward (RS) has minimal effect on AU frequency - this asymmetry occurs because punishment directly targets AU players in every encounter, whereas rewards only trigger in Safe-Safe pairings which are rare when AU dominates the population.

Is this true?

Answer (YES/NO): NO